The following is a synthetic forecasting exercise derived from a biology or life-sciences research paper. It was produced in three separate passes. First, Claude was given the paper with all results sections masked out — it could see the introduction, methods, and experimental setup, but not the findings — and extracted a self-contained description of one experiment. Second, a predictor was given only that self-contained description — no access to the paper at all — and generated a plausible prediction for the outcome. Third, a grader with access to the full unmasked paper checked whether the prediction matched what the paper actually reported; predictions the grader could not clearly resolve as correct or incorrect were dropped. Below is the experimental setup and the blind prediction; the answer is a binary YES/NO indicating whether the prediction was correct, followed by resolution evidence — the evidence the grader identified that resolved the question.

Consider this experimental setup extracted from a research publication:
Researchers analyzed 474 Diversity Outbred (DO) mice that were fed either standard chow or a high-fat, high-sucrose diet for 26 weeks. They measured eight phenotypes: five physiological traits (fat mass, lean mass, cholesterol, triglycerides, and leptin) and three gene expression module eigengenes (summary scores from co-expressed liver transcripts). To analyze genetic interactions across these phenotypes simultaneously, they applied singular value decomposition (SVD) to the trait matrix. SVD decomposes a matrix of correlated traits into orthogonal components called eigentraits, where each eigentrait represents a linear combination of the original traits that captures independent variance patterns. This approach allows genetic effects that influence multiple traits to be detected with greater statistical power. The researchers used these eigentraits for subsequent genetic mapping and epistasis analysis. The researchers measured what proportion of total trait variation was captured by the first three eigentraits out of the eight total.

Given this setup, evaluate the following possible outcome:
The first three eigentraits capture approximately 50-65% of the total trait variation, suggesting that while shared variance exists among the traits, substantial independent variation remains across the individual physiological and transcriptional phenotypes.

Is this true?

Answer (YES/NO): NO